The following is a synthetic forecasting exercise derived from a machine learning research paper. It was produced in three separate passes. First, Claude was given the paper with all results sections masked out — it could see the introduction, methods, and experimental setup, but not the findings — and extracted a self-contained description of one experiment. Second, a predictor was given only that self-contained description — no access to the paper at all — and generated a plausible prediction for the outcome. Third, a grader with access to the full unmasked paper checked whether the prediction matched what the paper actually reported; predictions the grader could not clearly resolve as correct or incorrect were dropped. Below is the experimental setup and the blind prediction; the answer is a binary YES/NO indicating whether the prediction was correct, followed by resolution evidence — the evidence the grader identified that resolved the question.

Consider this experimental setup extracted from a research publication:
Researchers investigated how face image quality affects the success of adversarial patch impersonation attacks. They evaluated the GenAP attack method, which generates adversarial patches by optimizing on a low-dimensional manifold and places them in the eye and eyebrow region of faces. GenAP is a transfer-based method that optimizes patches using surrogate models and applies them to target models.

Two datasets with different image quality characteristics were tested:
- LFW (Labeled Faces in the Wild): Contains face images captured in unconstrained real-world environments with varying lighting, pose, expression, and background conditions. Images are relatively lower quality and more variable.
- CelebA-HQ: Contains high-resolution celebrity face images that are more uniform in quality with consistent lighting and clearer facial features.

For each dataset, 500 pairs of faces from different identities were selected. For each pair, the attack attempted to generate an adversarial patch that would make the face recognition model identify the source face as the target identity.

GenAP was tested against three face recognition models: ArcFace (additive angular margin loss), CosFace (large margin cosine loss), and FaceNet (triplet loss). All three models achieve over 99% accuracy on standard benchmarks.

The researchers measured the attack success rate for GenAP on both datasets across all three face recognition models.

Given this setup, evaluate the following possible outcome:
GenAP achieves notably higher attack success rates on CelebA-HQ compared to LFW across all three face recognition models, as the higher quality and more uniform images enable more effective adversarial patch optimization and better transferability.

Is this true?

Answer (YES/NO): YES